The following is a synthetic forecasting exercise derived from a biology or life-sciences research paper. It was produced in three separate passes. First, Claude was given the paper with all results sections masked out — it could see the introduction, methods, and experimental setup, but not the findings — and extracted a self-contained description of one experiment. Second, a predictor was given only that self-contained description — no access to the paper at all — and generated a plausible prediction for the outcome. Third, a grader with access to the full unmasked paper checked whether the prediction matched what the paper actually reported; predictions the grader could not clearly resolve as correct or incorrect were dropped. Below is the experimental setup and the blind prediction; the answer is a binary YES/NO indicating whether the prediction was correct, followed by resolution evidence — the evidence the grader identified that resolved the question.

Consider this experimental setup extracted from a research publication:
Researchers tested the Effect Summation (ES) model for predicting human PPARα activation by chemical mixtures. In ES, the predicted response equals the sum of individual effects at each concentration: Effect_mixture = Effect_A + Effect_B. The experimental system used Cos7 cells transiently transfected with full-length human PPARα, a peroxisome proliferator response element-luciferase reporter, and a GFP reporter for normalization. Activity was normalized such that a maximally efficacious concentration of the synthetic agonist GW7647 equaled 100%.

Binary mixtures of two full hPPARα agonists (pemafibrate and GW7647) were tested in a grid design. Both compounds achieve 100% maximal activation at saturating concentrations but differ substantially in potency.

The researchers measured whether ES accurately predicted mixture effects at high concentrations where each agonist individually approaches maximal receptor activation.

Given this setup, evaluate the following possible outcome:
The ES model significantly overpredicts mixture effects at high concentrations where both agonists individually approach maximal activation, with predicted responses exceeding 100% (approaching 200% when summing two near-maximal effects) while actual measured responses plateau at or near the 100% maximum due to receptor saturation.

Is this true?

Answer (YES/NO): YES